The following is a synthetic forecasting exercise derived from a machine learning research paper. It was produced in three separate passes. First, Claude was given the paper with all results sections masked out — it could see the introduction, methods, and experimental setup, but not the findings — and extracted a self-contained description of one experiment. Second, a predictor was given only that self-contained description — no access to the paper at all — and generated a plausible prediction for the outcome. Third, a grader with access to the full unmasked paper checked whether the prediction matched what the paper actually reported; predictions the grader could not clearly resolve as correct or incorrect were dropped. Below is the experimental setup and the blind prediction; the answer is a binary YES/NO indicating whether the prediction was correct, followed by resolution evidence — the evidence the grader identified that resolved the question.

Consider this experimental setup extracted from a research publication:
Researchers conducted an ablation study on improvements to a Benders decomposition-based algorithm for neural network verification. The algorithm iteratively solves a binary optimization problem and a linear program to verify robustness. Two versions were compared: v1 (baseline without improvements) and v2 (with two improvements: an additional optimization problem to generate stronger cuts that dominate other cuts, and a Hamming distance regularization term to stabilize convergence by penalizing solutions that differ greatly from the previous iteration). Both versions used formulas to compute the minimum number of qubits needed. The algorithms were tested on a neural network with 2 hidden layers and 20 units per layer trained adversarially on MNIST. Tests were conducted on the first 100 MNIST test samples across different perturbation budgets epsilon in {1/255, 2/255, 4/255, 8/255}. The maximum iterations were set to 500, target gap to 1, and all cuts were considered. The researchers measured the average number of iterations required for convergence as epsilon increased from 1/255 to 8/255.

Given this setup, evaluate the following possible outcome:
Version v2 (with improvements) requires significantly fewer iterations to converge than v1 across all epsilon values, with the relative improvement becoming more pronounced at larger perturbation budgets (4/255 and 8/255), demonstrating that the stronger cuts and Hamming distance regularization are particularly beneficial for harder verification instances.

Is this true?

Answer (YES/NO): YES